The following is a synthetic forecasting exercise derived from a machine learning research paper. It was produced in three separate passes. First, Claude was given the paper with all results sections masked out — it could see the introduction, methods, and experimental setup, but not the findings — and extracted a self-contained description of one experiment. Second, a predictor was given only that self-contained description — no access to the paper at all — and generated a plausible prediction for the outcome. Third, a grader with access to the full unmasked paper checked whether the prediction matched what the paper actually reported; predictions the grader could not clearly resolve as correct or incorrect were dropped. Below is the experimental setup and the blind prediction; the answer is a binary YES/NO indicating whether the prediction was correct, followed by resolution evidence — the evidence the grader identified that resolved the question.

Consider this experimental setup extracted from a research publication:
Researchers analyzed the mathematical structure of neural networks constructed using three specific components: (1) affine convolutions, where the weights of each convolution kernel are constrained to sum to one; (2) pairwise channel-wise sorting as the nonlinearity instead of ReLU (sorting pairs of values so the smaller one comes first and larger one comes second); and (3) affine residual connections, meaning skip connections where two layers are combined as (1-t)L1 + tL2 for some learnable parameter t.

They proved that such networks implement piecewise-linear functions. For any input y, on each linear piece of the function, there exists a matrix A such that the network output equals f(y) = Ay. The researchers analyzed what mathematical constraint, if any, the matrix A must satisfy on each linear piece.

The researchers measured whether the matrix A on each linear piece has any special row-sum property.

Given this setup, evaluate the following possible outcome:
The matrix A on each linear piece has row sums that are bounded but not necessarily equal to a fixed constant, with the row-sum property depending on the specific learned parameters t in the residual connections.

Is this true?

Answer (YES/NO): NO